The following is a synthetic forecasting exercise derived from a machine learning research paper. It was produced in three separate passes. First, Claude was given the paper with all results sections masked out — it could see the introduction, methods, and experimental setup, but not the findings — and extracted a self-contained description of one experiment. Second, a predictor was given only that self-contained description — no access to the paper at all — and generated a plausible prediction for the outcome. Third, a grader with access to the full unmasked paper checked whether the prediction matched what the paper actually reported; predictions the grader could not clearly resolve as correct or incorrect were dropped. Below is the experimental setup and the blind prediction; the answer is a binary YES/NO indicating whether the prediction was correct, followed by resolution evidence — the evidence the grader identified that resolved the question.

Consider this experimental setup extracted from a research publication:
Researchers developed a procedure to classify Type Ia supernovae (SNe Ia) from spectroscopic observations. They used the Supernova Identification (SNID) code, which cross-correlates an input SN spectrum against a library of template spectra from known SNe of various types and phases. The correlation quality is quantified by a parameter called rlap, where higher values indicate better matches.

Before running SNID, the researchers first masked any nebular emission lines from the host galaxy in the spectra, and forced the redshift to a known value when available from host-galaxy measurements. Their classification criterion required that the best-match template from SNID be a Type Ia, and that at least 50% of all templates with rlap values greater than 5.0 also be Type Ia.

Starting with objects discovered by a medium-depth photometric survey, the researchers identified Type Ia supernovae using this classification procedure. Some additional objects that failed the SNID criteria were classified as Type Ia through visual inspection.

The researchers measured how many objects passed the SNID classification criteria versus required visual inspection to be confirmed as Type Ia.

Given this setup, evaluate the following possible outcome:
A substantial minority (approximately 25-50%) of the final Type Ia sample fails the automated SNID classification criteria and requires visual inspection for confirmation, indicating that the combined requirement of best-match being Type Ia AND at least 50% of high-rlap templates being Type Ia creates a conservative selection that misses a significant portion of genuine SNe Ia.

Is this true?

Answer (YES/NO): NO